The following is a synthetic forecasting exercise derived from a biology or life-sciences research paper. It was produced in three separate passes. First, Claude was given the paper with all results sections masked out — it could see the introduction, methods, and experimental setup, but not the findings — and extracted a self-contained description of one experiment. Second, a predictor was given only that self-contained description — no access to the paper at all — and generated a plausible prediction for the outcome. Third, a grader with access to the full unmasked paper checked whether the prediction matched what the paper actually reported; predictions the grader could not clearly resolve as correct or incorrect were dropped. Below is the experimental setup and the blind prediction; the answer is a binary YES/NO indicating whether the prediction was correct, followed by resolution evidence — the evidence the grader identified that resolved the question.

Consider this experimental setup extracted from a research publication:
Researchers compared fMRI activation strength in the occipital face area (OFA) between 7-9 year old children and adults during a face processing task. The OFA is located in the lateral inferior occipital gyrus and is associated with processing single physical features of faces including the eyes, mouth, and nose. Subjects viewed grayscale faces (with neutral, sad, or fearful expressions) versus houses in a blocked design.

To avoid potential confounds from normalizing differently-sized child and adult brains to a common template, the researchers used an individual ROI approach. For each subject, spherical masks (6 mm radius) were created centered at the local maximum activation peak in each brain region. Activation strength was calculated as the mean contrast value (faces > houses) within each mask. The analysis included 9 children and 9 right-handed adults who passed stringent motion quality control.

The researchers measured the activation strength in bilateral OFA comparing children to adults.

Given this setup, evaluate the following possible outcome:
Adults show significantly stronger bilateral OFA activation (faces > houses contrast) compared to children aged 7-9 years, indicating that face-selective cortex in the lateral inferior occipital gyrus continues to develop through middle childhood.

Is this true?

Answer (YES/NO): NO